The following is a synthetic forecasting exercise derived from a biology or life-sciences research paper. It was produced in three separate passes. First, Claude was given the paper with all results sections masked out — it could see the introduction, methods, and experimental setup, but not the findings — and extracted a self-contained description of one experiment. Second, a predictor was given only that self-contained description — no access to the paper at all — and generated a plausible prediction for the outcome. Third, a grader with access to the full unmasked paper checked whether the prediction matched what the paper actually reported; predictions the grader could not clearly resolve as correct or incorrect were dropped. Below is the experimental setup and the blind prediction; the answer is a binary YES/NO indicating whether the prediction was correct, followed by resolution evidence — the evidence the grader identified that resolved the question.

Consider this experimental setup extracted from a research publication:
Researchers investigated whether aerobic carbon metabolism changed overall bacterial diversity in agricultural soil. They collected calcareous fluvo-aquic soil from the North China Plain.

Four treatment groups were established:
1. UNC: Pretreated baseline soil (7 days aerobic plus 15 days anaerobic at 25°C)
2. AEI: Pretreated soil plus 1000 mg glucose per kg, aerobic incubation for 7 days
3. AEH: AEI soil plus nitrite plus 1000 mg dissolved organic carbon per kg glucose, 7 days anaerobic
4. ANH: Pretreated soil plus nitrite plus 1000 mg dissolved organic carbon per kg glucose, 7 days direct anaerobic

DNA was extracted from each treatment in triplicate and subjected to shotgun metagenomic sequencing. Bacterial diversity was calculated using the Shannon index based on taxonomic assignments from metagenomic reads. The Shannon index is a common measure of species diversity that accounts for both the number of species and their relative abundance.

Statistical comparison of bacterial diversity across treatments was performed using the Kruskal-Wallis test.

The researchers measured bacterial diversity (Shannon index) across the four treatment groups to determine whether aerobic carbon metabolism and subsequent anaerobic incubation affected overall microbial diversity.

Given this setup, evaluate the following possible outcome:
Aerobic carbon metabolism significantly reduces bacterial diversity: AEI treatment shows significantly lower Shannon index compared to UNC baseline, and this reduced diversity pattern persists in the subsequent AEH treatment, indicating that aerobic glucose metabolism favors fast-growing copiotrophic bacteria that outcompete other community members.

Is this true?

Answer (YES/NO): NO